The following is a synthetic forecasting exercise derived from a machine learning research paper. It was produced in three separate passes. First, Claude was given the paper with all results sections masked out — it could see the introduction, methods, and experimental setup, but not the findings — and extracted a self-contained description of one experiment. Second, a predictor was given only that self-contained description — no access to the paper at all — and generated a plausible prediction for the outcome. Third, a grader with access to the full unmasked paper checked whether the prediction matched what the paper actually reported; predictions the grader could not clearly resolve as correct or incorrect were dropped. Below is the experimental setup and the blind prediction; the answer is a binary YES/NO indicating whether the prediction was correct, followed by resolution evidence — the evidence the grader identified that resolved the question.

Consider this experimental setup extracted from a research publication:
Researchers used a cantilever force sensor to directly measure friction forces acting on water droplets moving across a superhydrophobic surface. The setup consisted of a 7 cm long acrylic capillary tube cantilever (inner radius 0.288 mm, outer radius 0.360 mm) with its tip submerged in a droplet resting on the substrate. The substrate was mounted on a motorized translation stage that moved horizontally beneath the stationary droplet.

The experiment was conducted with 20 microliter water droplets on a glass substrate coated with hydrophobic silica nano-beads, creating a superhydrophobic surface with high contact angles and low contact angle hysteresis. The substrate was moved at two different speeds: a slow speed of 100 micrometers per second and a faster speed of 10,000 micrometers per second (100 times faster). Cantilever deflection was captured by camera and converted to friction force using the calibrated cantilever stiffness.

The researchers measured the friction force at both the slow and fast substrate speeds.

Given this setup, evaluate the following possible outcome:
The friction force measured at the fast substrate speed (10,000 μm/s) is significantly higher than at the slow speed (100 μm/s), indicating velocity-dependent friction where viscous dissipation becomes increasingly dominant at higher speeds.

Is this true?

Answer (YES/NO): NO